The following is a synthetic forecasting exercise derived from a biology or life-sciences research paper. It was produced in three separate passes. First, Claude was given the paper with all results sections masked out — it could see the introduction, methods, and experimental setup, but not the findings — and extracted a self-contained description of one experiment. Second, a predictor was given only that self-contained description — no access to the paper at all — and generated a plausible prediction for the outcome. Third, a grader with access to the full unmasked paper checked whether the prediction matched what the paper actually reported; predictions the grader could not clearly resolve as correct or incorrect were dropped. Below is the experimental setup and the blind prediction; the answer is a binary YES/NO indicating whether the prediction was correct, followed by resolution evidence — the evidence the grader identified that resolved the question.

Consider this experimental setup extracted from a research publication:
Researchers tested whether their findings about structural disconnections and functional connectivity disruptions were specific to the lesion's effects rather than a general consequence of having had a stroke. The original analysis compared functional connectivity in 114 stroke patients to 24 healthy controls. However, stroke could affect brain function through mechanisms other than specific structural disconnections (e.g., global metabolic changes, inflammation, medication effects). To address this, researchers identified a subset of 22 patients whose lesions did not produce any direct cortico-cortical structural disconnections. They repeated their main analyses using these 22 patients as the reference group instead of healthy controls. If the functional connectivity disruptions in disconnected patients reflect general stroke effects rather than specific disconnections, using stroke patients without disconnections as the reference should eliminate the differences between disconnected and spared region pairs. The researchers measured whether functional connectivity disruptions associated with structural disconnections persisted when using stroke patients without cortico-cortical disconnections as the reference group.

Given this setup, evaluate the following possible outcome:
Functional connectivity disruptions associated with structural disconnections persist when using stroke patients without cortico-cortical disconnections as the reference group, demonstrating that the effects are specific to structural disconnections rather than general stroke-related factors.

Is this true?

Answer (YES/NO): YES